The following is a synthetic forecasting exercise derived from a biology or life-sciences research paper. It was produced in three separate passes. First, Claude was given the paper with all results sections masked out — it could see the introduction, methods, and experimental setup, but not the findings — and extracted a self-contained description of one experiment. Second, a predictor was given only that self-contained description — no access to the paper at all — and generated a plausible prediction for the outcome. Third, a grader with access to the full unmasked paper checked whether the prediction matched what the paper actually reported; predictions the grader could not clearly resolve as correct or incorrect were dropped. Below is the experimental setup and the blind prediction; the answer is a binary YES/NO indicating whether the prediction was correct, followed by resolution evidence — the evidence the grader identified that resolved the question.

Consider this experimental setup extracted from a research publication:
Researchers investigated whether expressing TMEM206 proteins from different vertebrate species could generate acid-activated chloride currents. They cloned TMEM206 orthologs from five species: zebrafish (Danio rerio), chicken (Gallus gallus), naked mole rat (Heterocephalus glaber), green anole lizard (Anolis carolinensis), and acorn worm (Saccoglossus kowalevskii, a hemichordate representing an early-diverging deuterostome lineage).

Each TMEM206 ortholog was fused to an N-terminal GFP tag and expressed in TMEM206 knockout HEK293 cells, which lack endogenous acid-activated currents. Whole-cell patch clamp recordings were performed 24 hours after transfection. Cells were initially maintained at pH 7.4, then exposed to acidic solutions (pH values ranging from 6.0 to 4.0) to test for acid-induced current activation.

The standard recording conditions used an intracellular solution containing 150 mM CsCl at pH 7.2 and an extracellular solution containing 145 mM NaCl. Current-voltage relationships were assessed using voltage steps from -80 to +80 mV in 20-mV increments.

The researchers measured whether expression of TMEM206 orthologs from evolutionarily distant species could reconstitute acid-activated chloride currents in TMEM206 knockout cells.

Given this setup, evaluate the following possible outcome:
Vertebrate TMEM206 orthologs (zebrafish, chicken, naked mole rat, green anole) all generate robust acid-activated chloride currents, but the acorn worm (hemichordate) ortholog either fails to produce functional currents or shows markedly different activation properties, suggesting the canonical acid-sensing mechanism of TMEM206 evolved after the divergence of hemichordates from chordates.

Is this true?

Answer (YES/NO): NO